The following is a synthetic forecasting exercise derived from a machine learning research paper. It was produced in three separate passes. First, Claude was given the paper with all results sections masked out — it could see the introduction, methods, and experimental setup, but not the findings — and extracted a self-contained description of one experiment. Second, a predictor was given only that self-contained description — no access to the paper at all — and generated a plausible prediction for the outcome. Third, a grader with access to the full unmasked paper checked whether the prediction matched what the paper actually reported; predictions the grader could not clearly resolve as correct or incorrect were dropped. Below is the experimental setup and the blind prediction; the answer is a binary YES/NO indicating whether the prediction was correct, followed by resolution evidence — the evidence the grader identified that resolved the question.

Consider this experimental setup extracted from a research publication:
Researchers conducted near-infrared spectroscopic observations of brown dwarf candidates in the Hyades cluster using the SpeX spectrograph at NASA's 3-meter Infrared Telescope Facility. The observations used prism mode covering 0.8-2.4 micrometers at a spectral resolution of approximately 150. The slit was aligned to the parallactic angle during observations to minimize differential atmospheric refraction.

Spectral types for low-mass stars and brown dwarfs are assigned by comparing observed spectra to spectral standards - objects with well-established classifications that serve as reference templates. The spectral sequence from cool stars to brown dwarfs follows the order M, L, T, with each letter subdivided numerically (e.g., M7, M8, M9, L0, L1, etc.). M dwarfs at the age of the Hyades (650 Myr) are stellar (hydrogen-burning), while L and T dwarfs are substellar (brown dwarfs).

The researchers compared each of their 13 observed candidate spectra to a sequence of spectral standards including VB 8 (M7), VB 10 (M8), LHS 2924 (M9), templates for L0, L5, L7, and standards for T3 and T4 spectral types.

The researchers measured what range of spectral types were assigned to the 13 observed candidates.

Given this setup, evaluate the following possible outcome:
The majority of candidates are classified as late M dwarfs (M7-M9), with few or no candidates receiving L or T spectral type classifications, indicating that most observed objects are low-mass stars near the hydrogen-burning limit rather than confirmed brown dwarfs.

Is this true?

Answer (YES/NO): NO